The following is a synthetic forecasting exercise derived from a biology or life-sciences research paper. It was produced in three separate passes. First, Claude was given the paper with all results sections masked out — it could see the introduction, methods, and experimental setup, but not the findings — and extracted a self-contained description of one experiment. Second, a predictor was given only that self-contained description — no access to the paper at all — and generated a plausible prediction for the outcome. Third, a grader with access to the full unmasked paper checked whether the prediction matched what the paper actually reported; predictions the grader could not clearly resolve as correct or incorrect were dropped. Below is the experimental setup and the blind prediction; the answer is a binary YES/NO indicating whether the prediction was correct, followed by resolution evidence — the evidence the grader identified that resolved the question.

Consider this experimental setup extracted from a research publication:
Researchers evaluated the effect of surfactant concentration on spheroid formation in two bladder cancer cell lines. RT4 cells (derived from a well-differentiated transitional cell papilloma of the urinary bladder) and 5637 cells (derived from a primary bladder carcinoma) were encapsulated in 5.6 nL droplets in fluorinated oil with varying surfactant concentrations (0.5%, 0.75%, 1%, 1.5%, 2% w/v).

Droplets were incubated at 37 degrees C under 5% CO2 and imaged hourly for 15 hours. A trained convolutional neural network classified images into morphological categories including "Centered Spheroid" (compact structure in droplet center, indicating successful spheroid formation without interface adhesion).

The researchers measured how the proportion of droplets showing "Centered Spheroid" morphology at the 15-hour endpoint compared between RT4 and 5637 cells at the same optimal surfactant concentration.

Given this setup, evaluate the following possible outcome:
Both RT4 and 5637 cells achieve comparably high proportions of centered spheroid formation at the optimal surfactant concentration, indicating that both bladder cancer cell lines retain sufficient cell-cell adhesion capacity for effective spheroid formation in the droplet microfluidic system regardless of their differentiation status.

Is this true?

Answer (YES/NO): NO